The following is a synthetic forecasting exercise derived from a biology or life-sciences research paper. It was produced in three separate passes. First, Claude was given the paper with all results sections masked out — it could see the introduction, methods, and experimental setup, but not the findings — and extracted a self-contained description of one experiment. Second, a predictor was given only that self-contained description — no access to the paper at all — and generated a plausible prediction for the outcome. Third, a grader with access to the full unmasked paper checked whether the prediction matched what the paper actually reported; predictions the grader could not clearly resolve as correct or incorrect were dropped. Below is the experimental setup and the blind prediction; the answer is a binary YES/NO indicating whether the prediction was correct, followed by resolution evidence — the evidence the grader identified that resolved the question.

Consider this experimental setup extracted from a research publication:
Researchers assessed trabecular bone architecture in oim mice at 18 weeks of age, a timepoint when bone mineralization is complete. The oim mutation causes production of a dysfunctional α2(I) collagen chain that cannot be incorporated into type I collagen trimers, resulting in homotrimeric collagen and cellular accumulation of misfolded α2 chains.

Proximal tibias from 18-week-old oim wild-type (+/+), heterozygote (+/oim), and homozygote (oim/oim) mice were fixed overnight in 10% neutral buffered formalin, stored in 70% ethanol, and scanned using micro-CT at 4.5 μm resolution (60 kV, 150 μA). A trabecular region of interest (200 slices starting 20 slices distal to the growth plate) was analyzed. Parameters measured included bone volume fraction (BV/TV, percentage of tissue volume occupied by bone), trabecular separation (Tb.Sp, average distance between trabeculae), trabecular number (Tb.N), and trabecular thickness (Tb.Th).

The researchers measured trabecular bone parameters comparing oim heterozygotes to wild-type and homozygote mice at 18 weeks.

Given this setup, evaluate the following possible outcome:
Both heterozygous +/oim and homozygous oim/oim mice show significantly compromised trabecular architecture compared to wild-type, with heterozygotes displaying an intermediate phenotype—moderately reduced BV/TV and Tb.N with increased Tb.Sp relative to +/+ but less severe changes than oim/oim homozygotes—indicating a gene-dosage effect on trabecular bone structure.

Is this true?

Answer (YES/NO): YES